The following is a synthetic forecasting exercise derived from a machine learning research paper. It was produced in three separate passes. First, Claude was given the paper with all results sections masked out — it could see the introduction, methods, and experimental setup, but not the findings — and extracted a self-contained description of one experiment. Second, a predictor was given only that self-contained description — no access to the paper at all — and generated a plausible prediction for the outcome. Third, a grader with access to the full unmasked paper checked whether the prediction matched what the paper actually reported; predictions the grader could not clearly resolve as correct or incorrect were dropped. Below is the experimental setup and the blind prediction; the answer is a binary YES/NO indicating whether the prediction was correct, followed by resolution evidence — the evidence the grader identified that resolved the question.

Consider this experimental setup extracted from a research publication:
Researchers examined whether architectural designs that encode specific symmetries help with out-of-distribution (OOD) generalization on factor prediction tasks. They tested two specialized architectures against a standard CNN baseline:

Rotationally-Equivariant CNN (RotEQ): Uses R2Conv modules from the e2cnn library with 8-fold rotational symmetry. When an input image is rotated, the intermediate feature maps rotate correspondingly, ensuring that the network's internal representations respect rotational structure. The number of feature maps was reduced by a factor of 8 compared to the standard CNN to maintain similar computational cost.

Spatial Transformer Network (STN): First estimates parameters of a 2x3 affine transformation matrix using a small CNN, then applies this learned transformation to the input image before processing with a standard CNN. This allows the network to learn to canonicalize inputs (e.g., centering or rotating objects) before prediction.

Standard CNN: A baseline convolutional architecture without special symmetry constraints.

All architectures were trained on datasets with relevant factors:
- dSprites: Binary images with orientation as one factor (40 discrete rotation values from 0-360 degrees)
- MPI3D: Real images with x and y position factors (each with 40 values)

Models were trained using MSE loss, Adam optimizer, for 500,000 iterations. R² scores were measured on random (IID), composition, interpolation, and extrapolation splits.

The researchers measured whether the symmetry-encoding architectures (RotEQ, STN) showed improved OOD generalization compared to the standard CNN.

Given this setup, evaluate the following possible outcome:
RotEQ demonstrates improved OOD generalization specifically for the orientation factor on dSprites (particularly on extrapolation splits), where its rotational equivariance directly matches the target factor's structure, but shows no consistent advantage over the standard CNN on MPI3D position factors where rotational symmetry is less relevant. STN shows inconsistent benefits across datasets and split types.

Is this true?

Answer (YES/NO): NO